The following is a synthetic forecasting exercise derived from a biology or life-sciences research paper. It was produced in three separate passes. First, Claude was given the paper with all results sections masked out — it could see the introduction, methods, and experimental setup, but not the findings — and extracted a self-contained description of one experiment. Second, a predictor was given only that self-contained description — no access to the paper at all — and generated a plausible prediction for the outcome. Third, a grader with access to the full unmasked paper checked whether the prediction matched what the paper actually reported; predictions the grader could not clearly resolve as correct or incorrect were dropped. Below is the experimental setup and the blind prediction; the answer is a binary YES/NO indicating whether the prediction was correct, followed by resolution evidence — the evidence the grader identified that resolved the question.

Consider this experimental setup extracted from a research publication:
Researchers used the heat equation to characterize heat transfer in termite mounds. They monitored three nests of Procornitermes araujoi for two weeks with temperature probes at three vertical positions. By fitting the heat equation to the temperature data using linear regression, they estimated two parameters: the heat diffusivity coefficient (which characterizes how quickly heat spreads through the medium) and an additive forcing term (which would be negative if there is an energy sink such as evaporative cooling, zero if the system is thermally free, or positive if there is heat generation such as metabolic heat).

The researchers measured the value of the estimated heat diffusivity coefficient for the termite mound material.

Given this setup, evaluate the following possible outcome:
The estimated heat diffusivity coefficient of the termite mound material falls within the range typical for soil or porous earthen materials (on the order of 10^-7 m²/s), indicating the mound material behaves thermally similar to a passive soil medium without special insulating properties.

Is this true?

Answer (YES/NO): YES